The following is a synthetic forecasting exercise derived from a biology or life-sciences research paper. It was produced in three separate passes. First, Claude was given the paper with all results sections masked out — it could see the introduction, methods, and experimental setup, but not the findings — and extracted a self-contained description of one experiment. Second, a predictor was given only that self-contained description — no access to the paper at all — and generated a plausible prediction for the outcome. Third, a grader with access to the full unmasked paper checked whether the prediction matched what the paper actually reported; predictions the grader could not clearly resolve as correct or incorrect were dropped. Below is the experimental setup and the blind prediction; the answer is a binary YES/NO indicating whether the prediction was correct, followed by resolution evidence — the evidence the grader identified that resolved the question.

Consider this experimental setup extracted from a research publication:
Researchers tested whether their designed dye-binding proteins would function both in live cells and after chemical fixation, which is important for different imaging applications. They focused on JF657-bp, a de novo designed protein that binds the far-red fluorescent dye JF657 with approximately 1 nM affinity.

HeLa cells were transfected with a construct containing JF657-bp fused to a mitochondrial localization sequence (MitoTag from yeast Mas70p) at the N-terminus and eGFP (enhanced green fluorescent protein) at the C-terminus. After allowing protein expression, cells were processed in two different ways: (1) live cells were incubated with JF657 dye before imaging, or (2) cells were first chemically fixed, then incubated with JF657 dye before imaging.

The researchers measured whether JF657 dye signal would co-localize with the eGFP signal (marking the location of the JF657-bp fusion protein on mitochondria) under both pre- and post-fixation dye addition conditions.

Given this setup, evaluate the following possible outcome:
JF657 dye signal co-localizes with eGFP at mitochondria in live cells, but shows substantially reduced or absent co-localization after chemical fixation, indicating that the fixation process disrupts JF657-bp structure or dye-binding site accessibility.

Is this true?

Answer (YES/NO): NO